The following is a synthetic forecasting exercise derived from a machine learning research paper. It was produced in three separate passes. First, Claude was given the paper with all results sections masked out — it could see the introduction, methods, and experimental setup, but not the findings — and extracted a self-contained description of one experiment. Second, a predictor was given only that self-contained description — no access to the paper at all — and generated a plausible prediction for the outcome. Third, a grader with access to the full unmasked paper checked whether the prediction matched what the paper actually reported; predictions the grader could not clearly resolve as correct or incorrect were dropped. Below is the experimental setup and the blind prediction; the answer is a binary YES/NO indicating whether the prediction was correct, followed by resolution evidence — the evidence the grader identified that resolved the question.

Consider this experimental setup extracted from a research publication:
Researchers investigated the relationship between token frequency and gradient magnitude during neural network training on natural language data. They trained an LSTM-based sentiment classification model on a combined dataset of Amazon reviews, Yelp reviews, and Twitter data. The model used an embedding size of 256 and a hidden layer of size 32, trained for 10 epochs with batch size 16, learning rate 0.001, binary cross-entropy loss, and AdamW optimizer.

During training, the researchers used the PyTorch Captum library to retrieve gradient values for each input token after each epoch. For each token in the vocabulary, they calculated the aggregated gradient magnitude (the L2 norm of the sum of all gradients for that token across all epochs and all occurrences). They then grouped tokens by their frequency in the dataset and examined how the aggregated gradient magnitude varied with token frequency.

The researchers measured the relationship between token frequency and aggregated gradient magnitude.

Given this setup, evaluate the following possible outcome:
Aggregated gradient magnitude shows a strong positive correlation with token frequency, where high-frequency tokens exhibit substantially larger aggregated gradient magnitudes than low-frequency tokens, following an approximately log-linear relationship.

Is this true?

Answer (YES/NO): NO